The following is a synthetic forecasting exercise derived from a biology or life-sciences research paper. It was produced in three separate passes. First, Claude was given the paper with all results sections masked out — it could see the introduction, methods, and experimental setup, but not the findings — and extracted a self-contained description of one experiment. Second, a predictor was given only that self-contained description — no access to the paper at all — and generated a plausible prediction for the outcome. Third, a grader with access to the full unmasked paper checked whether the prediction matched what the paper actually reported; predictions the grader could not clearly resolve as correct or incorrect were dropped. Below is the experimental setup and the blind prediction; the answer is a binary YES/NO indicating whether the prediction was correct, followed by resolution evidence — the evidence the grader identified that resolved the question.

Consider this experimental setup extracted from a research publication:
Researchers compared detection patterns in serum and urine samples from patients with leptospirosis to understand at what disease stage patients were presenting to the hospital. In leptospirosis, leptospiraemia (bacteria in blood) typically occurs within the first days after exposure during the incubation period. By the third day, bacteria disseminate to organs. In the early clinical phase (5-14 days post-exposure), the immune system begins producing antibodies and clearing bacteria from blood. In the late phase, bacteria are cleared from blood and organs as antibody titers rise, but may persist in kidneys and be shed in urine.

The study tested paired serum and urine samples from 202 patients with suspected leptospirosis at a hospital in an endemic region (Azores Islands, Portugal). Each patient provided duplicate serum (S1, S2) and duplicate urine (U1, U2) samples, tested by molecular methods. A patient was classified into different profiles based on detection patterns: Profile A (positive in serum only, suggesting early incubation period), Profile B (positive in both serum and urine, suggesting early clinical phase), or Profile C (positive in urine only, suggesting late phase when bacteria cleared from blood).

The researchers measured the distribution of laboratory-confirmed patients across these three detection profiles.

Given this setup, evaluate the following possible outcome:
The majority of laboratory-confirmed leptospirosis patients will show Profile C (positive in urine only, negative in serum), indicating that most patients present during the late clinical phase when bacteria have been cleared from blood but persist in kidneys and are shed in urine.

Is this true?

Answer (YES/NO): NO